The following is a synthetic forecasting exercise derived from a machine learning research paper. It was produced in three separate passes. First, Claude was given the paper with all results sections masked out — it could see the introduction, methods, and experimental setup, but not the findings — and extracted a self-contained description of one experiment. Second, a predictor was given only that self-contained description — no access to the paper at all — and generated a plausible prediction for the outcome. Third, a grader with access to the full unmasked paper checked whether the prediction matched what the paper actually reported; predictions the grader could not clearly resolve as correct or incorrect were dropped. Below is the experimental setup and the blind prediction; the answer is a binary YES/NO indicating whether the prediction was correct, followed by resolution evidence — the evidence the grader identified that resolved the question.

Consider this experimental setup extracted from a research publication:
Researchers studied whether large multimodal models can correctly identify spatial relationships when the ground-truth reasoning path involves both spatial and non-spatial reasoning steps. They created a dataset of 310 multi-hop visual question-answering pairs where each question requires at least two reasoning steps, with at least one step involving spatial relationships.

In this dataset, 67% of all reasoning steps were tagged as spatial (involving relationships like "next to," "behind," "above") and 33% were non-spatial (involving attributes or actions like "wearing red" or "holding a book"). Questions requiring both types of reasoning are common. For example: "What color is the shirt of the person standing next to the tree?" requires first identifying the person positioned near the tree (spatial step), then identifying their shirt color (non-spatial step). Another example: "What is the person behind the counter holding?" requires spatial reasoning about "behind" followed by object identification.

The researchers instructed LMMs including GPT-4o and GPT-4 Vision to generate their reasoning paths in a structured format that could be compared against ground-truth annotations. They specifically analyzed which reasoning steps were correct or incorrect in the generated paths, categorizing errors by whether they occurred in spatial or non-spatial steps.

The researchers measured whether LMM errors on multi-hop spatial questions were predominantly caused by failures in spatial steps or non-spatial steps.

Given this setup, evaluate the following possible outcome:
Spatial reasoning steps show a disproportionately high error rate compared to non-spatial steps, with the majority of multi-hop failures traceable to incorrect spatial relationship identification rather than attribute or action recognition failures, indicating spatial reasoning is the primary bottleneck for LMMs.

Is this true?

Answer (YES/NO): YES